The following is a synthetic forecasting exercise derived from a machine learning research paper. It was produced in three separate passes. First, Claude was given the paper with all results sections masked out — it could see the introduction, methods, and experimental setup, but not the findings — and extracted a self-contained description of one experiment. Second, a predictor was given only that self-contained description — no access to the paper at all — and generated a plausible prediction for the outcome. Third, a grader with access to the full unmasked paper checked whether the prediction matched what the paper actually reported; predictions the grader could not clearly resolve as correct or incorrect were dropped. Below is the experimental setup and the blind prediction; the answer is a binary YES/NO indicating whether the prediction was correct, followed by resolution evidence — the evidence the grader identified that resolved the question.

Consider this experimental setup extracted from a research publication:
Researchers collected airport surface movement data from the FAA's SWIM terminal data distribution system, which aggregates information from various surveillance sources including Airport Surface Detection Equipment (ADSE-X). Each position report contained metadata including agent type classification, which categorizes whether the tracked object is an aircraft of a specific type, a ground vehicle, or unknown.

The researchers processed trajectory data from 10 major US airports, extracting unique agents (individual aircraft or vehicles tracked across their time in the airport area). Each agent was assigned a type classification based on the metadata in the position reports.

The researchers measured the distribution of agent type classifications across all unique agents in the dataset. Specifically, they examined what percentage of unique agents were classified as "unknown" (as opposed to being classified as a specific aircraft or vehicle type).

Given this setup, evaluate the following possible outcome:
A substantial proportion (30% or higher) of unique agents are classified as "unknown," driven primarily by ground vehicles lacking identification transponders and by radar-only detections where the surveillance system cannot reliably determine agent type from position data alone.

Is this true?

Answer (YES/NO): YES